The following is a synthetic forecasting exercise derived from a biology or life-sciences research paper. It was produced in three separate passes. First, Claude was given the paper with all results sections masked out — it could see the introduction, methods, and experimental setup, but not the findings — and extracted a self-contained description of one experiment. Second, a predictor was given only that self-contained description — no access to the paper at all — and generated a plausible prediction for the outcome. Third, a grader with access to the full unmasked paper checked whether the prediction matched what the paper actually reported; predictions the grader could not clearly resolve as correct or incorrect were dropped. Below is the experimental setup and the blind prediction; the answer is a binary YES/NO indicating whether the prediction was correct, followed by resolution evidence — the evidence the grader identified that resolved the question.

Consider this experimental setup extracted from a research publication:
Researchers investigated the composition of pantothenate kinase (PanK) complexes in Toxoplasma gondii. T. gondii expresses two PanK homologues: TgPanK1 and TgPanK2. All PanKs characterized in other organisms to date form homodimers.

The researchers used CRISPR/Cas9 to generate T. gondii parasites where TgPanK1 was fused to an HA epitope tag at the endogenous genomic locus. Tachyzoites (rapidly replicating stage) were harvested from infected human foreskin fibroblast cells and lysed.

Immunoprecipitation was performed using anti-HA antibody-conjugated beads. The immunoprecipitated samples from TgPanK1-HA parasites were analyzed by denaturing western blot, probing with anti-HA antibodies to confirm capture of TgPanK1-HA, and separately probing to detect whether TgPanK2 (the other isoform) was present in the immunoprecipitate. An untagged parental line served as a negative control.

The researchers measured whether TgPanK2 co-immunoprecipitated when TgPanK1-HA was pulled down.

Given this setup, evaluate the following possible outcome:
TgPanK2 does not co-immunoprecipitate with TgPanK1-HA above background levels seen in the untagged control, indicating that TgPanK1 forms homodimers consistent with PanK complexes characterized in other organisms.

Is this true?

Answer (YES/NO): NO